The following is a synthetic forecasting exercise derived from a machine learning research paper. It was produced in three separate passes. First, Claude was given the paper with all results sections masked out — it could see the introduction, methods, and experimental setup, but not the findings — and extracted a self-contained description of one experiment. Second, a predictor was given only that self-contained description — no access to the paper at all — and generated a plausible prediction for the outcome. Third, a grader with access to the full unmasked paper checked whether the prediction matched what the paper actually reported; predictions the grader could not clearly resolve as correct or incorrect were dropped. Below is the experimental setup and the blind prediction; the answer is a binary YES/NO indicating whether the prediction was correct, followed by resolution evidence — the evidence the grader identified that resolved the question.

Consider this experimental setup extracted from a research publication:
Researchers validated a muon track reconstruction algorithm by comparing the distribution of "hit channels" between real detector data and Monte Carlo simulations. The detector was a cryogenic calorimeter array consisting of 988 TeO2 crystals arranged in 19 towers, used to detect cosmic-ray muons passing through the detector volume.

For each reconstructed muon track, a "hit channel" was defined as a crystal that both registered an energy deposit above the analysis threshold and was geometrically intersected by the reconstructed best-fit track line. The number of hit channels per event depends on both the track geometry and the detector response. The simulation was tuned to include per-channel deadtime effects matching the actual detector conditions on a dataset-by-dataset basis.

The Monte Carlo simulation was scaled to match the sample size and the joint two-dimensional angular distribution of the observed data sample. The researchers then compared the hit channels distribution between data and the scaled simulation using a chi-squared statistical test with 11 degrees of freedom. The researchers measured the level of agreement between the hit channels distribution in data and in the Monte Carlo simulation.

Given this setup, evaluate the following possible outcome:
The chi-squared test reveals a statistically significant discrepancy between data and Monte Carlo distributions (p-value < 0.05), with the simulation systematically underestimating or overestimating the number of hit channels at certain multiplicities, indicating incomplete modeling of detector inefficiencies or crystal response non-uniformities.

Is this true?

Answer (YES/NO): NO